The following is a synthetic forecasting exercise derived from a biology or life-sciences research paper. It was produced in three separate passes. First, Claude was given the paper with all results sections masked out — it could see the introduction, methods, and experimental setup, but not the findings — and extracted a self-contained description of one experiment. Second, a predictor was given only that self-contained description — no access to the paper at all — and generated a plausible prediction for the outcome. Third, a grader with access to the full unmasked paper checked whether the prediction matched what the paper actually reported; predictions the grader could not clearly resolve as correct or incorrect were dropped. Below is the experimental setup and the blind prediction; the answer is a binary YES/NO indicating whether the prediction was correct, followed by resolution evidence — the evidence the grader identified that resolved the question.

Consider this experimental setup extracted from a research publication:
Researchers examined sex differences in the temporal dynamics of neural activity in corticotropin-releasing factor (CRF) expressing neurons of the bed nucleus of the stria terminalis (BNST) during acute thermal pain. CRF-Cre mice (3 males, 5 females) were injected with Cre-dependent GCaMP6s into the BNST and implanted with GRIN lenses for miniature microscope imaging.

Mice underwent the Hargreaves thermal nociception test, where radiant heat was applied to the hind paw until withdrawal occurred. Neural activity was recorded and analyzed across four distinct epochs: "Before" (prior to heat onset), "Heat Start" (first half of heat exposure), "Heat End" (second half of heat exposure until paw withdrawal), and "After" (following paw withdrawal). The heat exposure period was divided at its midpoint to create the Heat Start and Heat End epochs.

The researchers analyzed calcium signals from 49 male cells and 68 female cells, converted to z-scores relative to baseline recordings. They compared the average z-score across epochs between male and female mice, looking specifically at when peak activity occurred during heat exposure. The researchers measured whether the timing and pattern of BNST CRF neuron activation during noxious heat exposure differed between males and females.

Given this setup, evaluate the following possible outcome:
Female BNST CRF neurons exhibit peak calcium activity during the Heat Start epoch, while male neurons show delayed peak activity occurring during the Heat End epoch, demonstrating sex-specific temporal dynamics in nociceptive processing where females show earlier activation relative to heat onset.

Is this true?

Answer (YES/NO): NO